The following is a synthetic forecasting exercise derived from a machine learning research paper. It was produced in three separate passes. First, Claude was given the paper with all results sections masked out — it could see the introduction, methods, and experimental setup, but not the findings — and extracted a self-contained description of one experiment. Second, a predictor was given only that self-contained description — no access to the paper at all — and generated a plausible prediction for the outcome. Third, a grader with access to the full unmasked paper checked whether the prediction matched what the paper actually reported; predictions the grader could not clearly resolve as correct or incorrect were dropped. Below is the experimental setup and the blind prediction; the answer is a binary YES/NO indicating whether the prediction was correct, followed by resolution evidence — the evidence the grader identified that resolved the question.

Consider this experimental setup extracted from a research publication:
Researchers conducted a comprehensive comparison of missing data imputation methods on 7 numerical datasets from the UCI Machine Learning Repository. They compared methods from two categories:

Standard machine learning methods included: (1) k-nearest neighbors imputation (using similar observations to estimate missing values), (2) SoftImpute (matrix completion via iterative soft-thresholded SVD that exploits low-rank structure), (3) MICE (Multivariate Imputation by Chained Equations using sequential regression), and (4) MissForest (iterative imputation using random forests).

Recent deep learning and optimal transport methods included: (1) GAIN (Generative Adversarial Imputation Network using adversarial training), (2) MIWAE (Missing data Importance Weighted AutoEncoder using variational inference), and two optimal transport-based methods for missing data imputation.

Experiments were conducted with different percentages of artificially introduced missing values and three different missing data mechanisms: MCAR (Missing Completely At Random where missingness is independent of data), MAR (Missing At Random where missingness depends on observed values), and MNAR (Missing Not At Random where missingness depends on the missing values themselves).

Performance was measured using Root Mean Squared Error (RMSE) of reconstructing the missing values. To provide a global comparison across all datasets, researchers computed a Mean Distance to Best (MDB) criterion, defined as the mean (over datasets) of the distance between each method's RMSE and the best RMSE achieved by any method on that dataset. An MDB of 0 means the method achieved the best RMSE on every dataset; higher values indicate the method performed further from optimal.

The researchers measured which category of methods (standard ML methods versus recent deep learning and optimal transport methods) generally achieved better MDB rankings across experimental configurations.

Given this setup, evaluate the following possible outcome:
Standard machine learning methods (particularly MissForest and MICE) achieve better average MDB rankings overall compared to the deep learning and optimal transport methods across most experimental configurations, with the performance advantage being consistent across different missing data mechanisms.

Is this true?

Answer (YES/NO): YES